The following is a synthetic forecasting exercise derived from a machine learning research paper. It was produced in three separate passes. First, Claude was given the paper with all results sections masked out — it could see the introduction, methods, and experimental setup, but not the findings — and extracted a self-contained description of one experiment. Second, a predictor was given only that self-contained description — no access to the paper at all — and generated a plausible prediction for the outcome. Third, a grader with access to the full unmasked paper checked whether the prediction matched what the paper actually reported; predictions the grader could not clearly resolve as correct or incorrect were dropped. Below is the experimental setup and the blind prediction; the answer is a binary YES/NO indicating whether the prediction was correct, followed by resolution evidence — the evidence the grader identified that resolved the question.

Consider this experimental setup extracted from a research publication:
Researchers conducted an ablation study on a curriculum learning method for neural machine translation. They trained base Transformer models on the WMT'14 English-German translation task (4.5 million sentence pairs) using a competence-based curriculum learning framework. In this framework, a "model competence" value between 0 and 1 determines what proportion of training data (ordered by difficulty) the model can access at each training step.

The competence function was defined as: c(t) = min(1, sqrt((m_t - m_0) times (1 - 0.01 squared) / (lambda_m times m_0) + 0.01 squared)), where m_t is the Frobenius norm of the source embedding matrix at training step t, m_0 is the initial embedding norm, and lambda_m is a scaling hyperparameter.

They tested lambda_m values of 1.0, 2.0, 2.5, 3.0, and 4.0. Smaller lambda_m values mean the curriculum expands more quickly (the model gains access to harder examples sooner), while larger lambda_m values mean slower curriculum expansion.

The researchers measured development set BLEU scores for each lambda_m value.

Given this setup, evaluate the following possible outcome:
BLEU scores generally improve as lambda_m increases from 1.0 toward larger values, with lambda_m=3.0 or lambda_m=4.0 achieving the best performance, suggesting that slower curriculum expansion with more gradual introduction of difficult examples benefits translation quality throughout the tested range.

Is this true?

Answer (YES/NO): NO